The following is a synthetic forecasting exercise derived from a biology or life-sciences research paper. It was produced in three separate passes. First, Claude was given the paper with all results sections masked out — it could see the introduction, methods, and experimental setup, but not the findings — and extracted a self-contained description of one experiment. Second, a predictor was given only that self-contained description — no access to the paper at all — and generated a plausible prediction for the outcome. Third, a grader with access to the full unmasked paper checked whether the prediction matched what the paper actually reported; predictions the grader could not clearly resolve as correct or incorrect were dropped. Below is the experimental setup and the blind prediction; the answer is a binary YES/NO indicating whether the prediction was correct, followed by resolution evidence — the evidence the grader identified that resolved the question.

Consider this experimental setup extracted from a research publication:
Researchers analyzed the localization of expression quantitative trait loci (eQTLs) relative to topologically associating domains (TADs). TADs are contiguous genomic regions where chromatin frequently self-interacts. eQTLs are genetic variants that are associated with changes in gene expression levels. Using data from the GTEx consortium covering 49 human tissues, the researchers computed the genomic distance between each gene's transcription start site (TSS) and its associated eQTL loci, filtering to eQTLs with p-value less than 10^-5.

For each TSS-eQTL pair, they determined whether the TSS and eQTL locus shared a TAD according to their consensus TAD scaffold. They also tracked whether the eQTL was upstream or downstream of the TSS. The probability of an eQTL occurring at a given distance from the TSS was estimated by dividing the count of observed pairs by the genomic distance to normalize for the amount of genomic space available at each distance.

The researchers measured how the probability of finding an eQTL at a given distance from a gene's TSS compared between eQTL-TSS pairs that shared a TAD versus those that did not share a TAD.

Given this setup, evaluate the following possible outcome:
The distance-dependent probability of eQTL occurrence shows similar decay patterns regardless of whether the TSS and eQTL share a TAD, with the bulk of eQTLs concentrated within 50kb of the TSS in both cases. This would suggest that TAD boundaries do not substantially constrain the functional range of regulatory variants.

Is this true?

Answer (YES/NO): NO